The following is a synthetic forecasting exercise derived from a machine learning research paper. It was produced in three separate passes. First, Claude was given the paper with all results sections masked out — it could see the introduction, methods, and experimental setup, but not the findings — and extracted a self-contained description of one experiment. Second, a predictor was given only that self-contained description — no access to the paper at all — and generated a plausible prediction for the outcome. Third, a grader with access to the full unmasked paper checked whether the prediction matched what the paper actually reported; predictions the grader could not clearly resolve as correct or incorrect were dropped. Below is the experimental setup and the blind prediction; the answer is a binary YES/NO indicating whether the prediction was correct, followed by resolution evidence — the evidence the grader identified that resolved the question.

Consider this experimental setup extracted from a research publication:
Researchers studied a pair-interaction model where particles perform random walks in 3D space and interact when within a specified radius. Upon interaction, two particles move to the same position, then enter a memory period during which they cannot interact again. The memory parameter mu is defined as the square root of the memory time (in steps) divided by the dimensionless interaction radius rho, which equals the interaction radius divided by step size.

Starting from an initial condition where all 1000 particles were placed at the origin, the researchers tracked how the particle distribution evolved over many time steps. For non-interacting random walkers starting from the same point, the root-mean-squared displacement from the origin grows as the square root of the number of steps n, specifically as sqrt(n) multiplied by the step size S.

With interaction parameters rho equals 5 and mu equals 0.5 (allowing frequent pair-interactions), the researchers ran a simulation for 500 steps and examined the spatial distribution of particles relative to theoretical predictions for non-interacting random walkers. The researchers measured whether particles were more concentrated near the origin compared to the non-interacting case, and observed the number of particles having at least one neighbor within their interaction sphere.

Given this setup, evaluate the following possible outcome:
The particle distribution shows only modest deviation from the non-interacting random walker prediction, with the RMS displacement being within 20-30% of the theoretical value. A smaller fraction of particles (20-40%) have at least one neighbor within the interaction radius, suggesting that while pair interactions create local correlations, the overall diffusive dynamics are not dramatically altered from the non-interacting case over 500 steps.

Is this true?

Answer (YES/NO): NO